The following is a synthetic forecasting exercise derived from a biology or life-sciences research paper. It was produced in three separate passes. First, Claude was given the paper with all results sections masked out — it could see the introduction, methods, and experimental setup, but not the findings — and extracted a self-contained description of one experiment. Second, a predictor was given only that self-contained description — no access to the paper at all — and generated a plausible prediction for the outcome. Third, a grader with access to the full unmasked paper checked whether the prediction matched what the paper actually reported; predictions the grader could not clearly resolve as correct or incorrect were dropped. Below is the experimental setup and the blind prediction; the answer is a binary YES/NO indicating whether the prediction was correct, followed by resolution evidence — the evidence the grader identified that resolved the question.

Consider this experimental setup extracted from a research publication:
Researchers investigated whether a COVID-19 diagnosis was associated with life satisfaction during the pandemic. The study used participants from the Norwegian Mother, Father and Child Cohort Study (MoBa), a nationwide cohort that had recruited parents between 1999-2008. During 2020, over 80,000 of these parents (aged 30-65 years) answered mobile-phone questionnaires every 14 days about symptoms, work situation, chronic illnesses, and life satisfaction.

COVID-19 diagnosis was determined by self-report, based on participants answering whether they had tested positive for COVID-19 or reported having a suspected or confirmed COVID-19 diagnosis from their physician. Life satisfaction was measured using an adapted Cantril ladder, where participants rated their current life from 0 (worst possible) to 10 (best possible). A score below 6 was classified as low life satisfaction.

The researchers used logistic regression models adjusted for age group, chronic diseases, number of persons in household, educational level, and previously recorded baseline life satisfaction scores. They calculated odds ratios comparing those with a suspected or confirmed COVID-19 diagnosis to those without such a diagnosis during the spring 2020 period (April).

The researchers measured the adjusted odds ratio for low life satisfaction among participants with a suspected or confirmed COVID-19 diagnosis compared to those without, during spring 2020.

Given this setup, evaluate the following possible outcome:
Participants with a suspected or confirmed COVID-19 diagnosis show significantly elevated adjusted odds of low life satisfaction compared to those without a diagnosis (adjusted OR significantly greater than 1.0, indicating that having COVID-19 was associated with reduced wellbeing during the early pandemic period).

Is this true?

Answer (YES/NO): YES